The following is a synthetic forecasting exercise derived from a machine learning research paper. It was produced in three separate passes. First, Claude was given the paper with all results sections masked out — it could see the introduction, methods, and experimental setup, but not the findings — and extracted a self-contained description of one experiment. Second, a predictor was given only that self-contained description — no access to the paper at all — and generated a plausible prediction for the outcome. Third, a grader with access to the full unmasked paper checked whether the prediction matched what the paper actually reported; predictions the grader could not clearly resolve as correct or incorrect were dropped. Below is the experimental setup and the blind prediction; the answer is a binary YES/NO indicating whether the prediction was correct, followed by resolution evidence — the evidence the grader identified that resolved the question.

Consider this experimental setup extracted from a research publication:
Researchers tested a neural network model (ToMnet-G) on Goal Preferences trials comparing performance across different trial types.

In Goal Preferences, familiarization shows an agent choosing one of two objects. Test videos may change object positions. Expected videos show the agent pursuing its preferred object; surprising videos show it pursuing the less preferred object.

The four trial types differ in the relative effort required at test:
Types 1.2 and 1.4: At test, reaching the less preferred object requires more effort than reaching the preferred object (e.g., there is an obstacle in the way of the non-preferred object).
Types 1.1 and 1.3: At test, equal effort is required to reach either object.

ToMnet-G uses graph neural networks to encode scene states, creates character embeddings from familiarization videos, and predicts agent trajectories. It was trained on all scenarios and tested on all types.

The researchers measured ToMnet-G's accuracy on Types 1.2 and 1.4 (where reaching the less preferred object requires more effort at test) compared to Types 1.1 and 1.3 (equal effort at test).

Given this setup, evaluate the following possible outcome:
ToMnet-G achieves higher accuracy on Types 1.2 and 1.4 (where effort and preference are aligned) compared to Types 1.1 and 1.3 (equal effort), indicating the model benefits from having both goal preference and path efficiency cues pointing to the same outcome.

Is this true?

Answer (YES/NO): YES